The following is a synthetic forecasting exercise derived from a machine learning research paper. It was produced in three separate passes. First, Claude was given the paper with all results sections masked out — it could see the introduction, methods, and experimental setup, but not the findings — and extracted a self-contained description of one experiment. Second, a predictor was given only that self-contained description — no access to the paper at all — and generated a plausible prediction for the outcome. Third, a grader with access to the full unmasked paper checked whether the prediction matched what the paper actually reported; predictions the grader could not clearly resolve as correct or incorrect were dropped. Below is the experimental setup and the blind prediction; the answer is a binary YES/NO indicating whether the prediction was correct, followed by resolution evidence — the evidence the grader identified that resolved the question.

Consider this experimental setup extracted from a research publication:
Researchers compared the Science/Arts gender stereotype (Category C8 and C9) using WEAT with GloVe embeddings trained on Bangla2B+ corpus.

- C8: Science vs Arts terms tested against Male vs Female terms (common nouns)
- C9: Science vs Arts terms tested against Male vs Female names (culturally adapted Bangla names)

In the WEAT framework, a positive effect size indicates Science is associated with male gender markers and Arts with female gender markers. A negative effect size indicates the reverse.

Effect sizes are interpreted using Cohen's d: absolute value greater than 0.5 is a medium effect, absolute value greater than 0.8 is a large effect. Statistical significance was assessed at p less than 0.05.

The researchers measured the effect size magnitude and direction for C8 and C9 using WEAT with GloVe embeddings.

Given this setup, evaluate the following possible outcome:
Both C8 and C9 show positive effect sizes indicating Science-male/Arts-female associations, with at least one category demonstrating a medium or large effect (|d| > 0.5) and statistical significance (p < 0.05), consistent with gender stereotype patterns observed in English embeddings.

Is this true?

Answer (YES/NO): NO